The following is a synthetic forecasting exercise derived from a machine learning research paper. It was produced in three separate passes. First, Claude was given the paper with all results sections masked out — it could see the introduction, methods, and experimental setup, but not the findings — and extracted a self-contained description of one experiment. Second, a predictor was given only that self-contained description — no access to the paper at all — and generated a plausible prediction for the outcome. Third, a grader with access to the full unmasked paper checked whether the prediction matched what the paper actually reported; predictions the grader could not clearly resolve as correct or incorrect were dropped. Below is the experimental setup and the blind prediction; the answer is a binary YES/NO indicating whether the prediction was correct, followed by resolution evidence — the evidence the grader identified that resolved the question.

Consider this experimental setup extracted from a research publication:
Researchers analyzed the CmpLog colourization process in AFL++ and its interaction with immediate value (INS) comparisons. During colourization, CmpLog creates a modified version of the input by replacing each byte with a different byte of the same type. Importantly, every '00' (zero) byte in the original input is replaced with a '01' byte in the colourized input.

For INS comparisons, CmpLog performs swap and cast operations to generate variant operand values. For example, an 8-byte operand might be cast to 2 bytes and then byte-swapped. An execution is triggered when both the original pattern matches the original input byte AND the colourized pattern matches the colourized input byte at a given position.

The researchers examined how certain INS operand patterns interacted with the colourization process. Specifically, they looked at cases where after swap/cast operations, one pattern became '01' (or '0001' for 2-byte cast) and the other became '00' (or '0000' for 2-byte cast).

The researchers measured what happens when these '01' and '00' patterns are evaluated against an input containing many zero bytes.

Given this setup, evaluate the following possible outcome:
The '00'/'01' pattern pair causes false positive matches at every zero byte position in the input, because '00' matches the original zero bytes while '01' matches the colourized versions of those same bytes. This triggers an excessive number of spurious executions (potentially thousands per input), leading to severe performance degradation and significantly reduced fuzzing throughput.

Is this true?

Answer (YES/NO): YES